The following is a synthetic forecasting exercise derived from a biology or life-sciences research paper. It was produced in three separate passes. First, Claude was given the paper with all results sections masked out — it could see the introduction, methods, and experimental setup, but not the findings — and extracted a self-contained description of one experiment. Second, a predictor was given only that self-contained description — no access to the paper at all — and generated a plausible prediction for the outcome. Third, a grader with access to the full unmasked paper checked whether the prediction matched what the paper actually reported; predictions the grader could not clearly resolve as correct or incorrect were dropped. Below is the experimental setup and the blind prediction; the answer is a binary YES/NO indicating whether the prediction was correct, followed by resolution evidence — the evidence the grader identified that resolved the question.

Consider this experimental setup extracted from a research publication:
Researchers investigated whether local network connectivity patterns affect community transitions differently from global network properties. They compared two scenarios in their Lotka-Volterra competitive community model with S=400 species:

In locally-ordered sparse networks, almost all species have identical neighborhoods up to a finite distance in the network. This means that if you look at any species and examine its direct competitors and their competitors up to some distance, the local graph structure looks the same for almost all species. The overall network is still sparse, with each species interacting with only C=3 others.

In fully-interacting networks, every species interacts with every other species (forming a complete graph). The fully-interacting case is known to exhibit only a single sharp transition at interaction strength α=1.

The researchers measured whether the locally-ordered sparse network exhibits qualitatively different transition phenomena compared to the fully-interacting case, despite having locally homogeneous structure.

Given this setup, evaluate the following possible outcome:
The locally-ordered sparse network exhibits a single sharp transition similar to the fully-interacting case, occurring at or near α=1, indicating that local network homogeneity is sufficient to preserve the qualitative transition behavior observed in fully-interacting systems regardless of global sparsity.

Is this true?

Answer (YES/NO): NO